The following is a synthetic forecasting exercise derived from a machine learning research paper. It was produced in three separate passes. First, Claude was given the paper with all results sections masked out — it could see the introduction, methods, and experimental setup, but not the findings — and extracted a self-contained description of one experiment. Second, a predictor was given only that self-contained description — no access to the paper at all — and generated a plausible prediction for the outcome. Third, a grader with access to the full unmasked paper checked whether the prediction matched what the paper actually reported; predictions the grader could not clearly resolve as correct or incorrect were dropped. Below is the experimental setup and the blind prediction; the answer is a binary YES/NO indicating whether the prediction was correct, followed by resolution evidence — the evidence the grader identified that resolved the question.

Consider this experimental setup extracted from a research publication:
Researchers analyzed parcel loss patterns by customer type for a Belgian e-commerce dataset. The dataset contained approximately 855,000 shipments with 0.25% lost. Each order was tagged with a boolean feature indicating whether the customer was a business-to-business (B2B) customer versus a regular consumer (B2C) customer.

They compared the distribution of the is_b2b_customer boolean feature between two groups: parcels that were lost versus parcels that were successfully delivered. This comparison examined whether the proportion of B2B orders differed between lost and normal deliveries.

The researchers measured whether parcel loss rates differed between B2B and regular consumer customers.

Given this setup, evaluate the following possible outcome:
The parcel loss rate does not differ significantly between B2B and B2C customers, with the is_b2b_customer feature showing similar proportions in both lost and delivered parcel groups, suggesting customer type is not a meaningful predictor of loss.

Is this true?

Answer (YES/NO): NO